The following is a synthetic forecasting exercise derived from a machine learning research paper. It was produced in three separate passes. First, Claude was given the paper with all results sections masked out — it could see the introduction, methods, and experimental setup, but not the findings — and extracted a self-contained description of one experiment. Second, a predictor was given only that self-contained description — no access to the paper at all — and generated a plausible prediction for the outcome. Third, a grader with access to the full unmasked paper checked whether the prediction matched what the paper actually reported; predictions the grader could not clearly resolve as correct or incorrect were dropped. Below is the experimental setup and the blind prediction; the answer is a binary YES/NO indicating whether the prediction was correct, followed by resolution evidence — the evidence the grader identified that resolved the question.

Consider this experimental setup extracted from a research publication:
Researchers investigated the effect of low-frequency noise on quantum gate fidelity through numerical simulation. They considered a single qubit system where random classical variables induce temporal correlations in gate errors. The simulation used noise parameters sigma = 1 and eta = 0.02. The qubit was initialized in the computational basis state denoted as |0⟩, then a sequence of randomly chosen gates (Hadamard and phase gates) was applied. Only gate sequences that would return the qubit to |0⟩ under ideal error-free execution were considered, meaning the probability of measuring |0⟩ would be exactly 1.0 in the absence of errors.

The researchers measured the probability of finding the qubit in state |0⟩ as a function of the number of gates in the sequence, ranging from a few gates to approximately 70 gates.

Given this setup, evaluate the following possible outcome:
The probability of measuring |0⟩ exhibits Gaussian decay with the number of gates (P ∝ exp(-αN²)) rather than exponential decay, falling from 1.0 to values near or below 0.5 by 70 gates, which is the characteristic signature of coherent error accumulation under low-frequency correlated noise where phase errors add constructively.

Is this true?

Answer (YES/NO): NO